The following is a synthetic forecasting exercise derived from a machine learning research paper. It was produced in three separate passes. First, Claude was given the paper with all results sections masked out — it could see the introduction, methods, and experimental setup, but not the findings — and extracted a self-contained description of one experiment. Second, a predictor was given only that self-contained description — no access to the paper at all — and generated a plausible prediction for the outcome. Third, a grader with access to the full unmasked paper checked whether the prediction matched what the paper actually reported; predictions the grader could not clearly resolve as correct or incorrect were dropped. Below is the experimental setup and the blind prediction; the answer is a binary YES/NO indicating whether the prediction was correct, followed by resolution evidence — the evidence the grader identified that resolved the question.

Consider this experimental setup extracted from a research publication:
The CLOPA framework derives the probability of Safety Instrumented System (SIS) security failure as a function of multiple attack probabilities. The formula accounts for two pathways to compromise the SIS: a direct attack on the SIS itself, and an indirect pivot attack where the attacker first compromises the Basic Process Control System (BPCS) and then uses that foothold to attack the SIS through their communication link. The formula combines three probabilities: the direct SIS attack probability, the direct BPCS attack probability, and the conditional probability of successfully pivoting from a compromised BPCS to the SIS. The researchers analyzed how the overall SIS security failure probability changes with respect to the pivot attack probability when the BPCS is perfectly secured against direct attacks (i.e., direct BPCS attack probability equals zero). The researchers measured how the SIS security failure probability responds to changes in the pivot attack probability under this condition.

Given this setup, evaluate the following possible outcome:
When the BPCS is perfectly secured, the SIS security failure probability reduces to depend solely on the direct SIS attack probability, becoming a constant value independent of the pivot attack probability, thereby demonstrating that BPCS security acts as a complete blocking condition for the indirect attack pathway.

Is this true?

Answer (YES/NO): YES